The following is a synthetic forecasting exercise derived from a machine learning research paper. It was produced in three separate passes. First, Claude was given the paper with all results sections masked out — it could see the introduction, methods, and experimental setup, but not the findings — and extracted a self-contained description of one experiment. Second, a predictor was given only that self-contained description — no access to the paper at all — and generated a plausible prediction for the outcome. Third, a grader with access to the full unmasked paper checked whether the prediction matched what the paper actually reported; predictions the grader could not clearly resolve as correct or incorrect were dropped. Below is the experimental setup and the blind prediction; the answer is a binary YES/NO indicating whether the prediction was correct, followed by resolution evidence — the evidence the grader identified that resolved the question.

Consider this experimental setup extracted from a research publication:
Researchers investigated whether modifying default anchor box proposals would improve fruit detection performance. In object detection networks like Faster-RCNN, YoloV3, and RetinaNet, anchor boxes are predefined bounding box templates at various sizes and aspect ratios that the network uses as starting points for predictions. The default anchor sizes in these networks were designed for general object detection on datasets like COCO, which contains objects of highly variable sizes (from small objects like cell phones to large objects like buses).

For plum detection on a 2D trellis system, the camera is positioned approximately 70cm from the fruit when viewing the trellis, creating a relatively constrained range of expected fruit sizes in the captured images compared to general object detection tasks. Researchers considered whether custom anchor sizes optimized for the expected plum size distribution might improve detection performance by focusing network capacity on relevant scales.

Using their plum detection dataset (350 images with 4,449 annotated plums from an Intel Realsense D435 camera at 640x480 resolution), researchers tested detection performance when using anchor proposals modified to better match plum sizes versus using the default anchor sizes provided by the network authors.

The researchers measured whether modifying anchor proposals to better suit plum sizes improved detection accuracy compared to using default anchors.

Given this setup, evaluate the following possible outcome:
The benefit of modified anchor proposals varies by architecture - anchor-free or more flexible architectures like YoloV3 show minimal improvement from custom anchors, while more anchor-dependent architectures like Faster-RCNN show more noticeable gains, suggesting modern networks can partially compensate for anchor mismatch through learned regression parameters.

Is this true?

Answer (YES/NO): NO